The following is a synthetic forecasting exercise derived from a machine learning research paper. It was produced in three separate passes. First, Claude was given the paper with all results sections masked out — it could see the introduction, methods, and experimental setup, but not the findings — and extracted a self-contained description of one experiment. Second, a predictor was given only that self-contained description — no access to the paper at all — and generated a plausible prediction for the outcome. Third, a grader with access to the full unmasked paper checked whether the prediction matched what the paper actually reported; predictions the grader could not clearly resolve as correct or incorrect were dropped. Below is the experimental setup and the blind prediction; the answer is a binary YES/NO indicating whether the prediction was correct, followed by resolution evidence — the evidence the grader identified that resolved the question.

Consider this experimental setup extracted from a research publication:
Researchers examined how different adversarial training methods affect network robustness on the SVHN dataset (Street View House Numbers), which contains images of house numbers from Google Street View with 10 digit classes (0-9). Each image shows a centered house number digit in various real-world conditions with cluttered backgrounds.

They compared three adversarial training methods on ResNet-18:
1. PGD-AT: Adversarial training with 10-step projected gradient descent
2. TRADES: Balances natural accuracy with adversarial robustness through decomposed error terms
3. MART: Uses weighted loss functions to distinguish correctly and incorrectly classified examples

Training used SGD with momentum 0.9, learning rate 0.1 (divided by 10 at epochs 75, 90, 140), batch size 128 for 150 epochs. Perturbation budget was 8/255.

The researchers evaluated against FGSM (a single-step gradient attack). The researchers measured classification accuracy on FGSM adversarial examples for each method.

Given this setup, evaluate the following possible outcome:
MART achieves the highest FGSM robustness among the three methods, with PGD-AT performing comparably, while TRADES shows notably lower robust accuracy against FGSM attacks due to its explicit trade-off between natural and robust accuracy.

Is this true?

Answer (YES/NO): NO